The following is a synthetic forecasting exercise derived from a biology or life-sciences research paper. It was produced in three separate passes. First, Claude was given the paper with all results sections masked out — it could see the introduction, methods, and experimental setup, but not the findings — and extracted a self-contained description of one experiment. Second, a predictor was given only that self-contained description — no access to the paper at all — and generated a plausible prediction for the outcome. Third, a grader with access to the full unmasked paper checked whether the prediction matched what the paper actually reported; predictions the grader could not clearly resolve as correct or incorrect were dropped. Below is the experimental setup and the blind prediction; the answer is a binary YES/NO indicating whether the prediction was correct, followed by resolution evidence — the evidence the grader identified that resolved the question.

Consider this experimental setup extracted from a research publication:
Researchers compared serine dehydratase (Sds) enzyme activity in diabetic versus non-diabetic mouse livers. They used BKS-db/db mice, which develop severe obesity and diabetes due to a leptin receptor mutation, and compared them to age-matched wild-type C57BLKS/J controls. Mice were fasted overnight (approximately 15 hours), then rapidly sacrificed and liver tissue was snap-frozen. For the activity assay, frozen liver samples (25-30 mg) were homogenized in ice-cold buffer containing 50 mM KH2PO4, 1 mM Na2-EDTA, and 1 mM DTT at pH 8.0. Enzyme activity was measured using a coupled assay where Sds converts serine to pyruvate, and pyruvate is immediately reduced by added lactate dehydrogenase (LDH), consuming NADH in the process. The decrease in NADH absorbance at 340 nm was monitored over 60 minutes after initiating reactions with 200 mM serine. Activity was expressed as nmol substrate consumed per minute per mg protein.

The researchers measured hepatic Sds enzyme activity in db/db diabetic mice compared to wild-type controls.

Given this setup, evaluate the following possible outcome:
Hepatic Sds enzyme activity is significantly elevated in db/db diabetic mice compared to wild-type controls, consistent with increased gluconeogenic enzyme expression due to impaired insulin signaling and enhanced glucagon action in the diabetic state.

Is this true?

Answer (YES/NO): YES